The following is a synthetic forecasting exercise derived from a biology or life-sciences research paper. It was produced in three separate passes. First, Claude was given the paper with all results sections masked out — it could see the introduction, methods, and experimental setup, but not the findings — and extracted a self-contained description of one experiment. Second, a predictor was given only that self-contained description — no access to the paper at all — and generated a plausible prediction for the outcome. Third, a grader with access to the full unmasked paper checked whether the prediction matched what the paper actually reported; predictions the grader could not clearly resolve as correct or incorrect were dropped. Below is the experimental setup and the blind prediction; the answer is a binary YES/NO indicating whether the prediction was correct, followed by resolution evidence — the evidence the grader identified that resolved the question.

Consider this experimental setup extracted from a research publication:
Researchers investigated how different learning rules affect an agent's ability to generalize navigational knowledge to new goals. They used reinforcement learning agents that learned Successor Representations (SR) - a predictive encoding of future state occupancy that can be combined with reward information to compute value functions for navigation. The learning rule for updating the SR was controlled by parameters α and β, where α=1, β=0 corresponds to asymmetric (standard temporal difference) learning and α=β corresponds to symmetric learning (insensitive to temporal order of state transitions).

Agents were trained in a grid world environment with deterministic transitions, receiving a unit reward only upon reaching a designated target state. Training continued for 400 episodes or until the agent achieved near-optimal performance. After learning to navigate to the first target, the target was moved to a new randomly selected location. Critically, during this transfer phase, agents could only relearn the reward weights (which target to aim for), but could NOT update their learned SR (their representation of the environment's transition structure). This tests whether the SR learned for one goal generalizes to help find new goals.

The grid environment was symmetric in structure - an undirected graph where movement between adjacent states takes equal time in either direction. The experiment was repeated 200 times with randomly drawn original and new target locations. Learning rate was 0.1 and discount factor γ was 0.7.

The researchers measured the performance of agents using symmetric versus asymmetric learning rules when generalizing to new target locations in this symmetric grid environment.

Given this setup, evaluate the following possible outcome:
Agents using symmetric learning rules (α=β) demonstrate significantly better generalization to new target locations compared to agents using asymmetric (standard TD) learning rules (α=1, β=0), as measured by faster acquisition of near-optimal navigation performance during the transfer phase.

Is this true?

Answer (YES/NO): YES